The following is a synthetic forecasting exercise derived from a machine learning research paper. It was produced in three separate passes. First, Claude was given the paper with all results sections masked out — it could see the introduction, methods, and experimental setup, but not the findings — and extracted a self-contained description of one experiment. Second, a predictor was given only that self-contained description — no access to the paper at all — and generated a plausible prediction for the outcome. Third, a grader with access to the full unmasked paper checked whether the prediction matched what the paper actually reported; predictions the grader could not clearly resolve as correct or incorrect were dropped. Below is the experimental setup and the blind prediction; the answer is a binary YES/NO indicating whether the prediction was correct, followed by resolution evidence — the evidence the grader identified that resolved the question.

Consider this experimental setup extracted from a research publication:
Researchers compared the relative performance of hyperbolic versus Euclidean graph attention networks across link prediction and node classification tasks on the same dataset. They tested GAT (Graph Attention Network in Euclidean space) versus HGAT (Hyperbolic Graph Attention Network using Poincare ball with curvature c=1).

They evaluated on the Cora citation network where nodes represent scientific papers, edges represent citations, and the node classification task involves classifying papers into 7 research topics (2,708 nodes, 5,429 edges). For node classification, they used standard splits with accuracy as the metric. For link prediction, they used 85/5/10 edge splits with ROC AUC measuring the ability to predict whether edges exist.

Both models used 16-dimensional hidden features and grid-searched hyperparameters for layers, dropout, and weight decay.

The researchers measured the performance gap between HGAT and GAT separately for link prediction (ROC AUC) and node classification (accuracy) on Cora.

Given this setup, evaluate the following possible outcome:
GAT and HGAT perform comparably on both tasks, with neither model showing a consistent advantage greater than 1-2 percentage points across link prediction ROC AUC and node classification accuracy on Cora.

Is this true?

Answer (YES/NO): NO